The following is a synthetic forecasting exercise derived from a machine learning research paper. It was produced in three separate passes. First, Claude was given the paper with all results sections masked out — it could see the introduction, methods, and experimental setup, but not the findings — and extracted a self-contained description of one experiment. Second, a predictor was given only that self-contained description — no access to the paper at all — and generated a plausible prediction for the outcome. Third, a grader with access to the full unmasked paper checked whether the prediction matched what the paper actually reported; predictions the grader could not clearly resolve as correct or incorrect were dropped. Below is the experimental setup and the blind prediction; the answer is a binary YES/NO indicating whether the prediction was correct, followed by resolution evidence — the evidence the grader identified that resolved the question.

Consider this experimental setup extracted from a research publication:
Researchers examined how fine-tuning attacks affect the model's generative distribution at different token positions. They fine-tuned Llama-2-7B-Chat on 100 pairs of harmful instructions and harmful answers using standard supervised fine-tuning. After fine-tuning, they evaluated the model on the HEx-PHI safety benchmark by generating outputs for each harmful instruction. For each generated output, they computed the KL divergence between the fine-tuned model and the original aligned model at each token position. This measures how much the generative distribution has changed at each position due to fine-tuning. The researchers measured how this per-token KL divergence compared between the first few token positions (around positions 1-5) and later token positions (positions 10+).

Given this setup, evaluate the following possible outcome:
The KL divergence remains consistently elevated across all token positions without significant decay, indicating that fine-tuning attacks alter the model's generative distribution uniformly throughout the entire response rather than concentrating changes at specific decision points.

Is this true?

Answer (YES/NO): NO